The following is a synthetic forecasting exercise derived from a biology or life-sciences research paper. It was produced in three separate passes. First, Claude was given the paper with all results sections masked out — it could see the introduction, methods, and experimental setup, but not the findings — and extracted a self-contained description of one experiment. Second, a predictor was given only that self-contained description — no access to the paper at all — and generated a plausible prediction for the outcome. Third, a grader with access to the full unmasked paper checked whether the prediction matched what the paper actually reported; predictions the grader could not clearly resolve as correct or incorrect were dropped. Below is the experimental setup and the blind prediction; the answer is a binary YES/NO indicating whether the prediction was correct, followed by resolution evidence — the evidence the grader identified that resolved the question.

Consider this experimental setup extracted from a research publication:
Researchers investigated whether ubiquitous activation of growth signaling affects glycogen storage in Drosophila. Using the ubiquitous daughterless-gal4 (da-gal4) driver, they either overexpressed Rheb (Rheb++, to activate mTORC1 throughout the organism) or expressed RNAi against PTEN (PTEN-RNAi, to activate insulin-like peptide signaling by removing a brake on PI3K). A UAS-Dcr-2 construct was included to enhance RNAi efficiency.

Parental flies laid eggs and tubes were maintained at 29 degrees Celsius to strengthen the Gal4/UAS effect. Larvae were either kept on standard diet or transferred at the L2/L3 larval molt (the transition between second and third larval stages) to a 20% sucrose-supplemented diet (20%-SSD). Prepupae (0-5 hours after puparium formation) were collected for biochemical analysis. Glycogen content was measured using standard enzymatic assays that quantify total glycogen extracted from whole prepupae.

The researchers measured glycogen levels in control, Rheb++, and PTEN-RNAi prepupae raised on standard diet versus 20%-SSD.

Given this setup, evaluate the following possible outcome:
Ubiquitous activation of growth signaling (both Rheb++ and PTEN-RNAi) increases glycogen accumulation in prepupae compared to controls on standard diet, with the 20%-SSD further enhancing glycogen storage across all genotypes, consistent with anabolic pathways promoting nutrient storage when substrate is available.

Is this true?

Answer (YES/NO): NO